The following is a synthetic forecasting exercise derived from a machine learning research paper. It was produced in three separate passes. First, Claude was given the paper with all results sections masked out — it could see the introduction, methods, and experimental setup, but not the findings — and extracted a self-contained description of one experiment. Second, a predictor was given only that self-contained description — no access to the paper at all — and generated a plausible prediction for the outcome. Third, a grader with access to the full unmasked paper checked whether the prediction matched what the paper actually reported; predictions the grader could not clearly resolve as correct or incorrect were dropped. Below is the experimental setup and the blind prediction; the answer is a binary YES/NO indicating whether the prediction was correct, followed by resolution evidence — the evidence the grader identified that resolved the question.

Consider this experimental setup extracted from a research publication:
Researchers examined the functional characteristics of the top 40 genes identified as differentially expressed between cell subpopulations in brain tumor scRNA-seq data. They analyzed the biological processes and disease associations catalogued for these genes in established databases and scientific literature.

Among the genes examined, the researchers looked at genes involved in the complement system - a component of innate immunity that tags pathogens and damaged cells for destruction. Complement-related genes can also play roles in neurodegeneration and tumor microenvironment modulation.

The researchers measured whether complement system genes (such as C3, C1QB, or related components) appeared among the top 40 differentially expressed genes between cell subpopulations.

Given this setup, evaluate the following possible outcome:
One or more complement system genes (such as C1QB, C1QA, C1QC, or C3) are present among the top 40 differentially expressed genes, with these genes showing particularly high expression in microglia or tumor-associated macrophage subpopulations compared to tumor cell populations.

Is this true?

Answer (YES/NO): NO